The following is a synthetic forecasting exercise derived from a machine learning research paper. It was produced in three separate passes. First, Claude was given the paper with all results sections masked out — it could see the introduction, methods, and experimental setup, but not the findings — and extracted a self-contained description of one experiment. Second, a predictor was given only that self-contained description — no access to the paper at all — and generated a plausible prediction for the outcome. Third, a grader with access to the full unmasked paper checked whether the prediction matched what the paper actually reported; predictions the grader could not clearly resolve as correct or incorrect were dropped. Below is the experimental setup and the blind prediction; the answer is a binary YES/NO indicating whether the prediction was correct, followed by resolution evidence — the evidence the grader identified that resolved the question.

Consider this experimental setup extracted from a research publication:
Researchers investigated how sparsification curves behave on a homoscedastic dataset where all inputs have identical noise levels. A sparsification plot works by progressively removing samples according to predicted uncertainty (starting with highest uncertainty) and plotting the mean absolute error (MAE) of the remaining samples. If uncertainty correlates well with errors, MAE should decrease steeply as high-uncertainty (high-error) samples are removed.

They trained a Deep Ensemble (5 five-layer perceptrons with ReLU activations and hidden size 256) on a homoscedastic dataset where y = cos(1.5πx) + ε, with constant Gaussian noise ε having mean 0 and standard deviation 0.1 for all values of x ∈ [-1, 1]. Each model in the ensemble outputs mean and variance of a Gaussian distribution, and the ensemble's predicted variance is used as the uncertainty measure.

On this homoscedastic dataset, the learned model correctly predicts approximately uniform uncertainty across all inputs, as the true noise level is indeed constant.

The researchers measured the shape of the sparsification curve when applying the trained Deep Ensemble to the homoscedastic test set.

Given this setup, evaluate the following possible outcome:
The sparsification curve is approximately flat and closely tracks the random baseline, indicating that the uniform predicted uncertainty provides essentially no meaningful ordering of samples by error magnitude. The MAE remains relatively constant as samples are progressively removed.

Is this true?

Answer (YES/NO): YES